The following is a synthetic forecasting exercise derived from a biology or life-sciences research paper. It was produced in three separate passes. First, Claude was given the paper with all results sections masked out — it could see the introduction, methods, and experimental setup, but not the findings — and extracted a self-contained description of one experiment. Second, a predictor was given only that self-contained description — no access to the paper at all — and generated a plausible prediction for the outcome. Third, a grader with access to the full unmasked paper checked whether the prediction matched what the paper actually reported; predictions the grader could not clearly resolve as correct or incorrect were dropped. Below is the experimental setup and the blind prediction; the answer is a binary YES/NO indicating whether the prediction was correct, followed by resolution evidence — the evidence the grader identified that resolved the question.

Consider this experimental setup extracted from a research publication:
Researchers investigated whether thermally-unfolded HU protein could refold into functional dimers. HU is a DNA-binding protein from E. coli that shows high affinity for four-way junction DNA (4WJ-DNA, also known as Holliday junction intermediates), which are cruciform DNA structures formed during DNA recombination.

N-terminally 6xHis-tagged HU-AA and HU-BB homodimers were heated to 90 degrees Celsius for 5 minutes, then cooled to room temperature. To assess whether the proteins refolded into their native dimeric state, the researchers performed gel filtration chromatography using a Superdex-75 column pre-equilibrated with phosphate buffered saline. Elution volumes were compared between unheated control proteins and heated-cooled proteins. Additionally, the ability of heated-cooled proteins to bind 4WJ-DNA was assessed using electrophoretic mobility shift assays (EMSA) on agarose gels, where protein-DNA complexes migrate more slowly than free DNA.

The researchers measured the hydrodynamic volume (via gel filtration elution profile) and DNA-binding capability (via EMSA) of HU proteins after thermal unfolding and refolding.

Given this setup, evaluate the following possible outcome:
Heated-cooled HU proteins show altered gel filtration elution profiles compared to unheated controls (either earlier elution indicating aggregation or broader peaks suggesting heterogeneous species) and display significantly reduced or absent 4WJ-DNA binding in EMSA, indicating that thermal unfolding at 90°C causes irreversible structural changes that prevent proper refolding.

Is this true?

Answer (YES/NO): NO